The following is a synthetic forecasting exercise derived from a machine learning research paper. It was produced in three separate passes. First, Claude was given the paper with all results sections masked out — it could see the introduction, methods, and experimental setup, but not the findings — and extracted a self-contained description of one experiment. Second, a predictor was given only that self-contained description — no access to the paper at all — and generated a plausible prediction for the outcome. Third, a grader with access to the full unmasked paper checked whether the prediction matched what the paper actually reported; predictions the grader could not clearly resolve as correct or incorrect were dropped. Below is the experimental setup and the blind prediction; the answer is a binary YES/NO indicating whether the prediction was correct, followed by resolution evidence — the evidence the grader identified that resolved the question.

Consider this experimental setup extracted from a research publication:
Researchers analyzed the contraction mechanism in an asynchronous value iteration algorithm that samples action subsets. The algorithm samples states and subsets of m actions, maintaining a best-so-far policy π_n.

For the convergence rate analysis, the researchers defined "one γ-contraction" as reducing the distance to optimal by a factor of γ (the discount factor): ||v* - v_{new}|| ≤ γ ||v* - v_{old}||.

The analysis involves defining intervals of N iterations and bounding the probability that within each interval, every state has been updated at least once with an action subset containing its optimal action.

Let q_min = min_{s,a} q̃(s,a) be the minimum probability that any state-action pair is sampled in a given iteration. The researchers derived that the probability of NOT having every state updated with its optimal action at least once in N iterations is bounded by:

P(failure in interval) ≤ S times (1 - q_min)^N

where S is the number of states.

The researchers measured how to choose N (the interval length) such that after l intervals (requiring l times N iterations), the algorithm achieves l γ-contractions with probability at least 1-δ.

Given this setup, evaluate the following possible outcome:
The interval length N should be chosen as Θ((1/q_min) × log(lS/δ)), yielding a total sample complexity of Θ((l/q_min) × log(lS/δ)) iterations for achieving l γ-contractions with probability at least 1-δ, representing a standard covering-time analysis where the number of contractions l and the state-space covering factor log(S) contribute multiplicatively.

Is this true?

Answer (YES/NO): YES